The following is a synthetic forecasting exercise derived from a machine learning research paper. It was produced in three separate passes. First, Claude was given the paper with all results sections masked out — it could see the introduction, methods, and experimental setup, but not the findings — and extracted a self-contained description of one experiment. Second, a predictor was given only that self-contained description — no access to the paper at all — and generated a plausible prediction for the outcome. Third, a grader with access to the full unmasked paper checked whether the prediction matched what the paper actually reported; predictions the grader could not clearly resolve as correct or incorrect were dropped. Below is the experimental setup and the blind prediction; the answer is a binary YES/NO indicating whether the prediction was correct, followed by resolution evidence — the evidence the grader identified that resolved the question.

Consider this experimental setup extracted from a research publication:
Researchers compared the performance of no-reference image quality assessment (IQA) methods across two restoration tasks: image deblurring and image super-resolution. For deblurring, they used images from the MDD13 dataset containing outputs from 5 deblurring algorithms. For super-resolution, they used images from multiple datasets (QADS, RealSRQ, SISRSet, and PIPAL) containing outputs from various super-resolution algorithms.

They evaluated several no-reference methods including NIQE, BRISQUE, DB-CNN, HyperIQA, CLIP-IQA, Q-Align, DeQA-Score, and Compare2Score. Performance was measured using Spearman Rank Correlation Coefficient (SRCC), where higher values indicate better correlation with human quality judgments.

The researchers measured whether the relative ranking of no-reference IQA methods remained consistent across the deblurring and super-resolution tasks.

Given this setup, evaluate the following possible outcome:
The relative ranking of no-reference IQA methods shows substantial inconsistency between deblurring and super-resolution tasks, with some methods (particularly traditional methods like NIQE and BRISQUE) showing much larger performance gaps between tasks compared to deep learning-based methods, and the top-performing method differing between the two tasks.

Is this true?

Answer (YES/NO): NO